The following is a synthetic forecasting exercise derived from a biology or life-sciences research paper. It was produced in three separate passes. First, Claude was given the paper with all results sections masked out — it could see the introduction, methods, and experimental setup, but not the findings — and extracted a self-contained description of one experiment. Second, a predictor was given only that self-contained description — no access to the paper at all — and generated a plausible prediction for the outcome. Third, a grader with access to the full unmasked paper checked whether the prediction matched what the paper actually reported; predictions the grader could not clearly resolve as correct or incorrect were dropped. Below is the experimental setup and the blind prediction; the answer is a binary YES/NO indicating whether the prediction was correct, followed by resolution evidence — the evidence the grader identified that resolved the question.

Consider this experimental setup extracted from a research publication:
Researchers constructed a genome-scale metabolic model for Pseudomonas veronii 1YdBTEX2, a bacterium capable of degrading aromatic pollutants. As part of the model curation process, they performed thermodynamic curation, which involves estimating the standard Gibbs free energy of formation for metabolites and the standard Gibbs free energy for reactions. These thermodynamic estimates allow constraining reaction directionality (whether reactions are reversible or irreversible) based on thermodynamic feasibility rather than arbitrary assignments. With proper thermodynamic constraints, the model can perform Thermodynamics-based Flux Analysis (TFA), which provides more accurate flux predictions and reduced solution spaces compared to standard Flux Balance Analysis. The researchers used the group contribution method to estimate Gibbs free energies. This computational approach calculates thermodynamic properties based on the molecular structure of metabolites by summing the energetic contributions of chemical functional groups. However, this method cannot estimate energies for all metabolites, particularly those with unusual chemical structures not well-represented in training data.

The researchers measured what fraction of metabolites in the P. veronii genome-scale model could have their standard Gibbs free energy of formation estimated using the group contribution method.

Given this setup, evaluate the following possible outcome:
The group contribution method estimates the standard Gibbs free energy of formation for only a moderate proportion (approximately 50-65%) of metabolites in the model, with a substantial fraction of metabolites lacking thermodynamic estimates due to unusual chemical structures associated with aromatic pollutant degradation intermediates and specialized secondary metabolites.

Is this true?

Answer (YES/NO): NO